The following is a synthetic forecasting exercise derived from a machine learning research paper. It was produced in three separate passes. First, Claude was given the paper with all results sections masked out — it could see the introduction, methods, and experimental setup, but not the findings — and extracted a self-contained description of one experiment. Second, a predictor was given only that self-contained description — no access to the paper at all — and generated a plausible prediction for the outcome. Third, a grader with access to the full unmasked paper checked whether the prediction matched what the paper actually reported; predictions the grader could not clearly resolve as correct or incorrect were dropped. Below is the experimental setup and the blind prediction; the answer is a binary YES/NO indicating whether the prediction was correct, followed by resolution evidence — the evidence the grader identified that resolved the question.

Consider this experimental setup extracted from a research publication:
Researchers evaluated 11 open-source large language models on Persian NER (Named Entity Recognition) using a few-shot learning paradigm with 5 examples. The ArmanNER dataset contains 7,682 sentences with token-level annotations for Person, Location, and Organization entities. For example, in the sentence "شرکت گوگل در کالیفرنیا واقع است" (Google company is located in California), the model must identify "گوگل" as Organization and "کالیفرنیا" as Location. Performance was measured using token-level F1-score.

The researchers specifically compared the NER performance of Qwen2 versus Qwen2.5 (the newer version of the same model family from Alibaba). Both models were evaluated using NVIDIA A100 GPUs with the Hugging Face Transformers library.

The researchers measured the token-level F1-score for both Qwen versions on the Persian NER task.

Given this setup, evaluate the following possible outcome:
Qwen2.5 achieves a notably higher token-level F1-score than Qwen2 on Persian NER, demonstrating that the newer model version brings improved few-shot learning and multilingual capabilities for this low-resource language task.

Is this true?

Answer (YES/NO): NO